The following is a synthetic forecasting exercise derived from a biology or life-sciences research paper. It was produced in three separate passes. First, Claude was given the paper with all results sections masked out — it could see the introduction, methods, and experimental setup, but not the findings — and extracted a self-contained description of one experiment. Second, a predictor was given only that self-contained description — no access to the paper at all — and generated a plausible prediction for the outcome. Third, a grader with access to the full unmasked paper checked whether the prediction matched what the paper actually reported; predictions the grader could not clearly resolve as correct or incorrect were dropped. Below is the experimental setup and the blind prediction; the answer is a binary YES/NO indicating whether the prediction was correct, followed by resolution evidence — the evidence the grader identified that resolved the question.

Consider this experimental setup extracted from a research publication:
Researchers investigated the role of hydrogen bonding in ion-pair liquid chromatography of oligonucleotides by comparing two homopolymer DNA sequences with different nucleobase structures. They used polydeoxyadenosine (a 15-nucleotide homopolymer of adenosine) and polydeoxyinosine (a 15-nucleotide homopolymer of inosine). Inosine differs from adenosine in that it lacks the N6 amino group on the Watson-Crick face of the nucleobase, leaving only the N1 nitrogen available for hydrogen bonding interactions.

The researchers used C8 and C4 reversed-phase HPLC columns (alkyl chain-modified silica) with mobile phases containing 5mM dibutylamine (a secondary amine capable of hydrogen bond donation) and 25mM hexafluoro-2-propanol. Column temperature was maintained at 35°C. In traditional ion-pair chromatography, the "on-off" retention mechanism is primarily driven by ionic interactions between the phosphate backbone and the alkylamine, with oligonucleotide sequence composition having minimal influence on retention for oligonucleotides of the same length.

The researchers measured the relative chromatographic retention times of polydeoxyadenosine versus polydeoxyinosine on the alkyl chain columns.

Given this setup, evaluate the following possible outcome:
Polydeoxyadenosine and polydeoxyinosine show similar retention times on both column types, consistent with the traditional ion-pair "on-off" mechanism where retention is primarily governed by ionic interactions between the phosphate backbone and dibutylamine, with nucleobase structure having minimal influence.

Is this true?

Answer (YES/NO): NO